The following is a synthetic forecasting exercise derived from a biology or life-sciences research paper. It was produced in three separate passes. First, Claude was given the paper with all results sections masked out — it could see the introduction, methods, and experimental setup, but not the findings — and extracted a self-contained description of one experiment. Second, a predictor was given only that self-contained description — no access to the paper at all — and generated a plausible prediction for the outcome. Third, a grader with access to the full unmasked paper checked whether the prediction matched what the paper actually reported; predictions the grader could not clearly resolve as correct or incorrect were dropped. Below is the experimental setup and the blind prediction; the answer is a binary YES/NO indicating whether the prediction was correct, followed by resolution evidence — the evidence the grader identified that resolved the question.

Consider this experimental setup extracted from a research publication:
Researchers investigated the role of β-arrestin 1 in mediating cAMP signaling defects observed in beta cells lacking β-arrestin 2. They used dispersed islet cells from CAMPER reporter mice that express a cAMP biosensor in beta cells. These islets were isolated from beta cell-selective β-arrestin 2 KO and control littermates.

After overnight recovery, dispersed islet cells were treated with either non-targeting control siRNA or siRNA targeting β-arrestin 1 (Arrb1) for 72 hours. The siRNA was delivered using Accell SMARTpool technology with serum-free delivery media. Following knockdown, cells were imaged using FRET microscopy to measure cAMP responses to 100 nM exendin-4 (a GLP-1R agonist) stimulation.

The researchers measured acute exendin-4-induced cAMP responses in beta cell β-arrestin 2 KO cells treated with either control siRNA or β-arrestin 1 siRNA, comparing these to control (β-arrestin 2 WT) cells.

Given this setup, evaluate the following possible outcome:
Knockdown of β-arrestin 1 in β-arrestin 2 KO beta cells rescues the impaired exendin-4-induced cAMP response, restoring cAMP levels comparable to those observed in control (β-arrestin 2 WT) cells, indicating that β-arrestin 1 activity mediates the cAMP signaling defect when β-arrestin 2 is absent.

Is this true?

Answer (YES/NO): YES